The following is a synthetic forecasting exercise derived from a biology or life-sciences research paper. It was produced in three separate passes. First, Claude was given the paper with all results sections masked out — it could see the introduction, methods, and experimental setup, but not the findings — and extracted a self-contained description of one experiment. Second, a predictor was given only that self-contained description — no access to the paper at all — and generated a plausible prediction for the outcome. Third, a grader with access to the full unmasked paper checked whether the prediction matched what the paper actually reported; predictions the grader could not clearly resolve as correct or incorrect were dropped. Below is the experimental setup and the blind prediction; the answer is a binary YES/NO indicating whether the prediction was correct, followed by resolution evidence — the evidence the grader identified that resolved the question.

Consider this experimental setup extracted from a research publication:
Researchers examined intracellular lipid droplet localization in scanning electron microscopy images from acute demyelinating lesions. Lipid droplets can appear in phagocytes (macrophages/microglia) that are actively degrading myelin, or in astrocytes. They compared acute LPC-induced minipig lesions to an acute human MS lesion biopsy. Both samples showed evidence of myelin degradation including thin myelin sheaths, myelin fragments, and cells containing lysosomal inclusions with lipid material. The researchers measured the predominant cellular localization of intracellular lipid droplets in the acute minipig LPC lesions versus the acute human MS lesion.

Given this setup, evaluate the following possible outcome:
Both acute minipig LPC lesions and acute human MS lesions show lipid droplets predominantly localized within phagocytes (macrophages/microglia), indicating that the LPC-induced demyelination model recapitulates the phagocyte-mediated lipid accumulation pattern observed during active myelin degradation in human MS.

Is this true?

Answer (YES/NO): NO